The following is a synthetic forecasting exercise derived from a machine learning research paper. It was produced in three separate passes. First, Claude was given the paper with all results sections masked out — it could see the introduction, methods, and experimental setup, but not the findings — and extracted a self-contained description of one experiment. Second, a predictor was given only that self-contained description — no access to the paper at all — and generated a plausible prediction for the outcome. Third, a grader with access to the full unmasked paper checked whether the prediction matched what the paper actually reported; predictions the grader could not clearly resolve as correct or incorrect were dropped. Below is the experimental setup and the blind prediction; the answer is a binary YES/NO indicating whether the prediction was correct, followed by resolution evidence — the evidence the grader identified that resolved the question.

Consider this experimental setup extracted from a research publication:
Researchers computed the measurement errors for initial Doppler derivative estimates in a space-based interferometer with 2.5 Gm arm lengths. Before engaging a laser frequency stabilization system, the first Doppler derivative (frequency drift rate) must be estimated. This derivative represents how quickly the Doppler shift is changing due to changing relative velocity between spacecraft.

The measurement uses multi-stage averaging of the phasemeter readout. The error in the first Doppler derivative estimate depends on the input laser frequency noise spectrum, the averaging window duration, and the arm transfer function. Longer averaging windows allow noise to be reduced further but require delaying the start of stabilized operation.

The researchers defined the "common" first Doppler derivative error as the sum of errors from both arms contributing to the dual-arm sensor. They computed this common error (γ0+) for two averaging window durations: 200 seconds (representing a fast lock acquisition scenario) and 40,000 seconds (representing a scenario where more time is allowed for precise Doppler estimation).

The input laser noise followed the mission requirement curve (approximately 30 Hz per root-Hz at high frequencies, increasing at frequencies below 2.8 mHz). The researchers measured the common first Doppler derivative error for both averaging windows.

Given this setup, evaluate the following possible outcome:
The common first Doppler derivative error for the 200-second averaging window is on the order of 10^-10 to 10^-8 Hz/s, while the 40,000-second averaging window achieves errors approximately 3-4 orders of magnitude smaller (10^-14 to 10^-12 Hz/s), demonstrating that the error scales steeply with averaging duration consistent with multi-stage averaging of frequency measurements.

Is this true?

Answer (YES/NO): NO